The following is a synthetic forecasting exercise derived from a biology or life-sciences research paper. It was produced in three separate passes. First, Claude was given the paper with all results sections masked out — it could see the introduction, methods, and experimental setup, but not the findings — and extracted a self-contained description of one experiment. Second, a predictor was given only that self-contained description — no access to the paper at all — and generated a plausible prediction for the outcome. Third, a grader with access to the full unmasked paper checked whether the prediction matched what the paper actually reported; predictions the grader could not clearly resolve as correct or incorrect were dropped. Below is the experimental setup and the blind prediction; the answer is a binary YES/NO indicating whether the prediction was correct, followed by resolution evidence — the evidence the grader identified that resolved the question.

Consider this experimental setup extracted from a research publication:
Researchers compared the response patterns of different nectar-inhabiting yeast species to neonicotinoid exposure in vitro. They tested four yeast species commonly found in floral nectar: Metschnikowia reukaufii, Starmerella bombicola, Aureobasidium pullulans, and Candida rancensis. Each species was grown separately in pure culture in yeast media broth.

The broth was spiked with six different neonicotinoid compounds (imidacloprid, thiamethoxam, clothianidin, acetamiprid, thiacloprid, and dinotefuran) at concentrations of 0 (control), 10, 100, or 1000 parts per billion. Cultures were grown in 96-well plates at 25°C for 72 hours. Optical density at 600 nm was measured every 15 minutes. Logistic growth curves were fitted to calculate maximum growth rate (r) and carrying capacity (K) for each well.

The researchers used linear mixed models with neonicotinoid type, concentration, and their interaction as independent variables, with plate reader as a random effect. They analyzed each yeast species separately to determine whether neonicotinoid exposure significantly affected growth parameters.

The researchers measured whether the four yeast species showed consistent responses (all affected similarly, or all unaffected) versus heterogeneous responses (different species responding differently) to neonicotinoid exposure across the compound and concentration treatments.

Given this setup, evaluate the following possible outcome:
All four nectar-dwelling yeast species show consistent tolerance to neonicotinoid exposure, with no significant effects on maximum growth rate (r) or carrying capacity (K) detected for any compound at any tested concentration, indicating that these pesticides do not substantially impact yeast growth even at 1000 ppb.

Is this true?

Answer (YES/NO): NO